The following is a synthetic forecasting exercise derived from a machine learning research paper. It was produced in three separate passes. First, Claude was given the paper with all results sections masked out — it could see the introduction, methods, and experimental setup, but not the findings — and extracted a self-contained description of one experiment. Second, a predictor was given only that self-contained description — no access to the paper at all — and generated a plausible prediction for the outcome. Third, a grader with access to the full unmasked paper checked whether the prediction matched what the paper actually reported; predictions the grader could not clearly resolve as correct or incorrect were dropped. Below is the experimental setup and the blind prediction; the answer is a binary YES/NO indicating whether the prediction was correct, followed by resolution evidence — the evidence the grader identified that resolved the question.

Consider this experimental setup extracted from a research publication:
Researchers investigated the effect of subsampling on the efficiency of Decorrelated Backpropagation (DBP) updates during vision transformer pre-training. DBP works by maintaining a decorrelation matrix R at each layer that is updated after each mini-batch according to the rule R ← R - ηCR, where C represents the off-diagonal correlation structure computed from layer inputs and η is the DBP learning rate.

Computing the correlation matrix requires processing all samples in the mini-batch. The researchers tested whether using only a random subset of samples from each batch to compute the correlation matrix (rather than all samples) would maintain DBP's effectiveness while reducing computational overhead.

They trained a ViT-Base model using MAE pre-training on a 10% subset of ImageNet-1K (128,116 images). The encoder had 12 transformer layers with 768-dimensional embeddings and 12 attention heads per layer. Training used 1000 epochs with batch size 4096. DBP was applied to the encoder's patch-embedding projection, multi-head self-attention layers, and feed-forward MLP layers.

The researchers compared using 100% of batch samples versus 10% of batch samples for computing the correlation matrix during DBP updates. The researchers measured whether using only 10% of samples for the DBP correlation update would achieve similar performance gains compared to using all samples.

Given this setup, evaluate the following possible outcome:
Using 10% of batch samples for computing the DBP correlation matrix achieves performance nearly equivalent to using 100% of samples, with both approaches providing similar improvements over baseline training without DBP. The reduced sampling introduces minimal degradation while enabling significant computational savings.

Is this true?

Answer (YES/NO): YES